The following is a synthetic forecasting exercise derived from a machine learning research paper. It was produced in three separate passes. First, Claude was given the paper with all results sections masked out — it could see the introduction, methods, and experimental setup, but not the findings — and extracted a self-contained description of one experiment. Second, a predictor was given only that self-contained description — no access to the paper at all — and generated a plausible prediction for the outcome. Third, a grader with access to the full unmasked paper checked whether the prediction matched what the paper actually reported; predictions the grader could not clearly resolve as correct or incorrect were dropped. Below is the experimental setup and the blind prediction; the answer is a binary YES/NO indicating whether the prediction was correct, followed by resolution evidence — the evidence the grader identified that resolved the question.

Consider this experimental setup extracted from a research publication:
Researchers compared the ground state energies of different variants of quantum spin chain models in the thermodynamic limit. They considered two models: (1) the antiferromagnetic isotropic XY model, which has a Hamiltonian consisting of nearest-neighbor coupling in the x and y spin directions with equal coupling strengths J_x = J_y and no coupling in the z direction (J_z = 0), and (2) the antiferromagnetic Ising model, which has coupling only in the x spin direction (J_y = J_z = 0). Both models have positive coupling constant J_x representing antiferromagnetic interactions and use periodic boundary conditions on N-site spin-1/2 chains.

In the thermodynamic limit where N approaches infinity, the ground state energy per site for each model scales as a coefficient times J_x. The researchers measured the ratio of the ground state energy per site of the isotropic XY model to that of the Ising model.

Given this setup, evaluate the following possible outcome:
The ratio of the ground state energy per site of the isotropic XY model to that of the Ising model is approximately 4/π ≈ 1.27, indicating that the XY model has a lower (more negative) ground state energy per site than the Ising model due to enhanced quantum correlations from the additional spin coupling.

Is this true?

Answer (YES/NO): NO